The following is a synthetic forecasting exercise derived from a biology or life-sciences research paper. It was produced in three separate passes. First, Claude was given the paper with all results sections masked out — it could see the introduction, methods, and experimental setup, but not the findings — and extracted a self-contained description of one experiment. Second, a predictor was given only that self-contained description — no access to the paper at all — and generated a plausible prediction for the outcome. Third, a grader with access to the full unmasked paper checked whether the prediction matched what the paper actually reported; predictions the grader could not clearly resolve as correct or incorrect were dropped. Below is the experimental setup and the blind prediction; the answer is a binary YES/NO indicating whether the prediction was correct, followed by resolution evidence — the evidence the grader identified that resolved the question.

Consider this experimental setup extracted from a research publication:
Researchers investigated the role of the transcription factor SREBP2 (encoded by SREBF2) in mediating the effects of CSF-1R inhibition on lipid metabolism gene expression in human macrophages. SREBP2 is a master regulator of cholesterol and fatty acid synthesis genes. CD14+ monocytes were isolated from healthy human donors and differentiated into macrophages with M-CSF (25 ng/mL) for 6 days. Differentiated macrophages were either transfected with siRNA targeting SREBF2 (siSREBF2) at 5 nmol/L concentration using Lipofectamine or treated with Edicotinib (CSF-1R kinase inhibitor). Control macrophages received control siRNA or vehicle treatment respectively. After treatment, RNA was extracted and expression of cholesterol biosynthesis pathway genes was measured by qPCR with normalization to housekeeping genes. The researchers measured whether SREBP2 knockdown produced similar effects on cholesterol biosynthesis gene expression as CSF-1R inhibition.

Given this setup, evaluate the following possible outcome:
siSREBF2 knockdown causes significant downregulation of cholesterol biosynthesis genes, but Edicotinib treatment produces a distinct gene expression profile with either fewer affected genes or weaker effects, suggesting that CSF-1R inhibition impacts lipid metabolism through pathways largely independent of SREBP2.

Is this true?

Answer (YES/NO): NO